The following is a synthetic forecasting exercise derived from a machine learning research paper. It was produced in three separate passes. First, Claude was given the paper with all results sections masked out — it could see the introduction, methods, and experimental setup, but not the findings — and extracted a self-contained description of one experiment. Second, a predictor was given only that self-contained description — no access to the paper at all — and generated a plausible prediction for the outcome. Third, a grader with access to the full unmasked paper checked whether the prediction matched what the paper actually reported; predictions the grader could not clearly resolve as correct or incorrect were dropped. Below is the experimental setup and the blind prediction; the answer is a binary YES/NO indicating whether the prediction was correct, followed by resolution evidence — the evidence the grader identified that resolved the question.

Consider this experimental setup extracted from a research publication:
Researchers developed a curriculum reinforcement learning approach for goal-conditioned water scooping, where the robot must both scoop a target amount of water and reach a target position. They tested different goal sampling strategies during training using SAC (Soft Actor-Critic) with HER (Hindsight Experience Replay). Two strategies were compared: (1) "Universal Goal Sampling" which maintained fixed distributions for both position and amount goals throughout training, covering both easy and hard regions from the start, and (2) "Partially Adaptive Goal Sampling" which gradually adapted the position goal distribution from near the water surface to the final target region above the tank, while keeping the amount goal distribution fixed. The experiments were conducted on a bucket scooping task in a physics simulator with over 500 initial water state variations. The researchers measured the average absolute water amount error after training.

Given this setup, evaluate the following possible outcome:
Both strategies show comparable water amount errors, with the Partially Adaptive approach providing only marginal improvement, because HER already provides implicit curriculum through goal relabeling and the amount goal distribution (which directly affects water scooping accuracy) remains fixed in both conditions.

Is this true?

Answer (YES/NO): NO